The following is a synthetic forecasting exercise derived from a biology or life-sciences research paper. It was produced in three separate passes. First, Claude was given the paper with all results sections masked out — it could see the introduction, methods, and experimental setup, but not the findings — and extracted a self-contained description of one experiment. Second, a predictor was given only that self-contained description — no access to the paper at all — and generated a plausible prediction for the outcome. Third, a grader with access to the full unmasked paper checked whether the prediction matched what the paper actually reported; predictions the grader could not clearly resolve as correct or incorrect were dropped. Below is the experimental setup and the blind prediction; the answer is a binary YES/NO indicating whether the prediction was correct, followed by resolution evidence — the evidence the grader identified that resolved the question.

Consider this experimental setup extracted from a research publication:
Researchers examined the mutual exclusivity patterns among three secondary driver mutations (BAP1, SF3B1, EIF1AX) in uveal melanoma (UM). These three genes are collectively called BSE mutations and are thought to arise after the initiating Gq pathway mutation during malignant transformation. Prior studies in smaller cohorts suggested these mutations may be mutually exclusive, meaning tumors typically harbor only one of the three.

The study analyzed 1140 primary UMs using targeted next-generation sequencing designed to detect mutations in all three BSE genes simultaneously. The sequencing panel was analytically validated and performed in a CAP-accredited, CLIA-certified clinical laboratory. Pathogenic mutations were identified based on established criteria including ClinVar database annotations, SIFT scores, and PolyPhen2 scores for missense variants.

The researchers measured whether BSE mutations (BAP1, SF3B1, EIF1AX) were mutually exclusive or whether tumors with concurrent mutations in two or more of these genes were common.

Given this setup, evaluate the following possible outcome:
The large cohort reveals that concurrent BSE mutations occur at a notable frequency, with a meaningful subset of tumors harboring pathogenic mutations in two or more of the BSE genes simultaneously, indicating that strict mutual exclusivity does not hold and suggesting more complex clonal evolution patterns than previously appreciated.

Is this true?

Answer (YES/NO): NO